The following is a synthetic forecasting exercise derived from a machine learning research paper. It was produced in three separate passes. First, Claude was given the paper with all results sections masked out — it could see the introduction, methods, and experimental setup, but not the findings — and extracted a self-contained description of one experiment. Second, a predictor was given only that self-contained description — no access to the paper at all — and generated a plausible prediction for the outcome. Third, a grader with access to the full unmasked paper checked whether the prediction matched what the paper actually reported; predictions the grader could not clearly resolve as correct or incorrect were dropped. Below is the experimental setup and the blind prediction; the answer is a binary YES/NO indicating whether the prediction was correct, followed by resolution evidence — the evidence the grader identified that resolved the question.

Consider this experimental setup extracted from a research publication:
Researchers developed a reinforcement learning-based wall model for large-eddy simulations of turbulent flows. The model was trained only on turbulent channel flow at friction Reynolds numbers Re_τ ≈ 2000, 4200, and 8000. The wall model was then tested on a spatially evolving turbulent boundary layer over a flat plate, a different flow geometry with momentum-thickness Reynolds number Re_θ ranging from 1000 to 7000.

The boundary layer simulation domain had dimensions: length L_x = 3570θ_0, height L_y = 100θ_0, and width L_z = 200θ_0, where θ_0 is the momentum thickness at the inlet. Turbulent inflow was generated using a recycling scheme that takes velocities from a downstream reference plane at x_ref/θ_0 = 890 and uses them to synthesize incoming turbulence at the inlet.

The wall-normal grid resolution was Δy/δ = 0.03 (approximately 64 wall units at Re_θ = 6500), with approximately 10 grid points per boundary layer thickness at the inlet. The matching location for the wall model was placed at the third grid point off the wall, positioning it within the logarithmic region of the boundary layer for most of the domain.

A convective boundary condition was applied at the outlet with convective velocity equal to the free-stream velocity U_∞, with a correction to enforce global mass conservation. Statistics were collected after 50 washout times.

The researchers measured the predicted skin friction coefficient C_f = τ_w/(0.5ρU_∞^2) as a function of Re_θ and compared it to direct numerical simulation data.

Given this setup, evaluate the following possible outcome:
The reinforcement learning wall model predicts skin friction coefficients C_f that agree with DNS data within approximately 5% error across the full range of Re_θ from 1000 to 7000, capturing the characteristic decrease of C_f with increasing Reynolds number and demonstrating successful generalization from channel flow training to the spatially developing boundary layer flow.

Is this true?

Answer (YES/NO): NO